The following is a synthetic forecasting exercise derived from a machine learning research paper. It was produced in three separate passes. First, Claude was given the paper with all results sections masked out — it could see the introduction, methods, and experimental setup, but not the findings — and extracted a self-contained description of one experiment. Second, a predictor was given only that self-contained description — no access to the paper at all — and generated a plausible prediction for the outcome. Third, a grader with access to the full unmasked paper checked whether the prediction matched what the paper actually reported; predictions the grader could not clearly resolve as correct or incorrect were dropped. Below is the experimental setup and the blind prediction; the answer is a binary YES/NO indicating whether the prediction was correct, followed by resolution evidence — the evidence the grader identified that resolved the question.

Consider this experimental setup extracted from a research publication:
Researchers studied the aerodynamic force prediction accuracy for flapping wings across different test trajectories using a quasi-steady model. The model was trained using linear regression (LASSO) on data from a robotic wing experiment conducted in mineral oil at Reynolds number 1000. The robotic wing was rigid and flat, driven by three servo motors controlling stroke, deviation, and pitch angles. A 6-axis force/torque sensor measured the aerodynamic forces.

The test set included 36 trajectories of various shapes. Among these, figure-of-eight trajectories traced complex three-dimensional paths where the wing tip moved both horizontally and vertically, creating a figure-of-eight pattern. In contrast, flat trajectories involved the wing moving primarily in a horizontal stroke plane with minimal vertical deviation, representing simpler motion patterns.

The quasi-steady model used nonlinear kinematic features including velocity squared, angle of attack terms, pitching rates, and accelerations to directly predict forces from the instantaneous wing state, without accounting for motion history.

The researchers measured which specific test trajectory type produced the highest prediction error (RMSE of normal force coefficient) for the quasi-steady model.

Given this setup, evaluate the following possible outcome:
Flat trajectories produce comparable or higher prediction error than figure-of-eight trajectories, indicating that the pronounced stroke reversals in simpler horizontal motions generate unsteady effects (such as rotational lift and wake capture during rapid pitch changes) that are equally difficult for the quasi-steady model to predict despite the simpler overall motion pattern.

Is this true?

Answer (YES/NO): YES